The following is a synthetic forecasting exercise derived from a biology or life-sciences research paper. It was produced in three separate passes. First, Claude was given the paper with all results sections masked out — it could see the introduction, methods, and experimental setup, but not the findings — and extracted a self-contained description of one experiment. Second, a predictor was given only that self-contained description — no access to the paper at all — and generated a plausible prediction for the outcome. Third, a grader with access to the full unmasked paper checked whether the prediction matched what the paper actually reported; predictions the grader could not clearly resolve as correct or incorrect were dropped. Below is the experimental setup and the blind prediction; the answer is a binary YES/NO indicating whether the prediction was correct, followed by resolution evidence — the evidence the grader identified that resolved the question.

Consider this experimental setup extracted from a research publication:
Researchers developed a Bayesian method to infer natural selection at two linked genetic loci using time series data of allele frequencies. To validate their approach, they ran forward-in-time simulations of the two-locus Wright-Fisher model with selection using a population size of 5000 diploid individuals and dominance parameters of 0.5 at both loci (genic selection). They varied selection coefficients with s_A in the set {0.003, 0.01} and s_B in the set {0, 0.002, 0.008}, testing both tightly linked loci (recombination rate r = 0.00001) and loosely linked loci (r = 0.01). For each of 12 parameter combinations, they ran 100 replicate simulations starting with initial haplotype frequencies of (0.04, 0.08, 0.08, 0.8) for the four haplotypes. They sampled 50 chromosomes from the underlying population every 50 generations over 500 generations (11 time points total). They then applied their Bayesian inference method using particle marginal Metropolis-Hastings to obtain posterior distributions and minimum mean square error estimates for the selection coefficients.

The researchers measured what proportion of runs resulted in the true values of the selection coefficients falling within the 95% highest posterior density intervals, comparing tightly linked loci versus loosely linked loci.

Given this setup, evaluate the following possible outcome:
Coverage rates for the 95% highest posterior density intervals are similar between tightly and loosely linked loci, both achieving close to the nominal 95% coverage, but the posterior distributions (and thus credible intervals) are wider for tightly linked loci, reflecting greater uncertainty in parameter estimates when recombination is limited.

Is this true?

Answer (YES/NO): NO